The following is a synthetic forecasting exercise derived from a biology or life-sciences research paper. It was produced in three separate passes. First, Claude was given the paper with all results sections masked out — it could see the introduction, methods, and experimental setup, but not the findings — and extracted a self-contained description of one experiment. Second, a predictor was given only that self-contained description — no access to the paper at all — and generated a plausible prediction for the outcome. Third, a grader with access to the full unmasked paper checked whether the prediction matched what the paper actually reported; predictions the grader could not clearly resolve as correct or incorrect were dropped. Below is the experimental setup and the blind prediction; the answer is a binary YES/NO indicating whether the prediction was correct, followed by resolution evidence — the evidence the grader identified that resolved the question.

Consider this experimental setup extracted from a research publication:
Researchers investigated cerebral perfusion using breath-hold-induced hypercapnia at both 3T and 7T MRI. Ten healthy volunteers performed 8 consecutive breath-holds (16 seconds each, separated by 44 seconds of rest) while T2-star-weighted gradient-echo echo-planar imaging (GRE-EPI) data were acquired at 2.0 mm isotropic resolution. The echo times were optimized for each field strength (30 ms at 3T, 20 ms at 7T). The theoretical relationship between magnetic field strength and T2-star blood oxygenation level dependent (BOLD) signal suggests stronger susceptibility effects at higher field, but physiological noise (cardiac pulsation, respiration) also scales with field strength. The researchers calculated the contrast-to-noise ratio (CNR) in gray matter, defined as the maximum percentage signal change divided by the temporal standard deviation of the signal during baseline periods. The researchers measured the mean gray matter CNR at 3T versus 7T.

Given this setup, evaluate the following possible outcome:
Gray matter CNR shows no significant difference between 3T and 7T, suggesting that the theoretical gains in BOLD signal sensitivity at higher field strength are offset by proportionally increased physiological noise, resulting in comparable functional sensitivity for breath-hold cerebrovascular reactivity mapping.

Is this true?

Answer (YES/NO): NO